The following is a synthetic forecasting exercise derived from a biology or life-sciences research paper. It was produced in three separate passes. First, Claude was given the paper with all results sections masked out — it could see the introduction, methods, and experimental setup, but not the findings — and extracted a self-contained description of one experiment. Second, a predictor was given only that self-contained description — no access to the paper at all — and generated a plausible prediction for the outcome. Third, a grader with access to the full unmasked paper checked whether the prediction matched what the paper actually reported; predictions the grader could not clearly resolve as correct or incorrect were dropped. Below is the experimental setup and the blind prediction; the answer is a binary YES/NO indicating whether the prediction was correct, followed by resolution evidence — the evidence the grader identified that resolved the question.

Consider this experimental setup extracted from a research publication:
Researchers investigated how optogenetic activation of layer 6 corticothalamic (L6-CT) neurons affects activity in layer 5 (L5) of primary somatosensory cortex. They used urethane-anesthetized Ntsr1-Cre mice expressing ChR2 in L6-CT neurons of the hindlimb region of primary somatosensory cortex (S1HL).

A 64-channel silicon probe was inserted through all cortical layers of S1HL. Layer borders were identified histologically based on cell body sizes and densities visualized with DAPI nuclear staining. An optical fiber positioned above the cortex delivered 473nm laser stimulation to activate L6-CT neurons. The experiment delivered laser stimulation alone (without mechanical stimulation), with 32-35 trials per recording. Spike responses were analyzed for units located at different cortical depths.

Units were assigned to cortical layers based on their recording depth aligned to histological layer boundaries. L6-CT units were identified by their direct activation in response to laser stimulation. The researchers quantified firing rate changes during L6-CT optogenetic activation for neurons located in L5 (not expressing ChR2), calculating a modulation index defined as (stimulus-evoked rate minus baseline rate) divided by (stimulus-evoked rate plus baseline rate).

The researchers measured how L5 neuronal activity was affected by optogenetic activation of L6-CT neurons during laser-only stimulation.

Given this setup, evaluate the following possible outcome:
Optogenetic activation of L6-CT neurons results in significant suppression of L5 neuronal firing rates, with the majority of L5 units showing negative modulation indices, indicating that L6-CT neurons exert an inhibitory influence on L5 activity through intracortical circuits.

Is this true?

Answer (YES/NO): YES